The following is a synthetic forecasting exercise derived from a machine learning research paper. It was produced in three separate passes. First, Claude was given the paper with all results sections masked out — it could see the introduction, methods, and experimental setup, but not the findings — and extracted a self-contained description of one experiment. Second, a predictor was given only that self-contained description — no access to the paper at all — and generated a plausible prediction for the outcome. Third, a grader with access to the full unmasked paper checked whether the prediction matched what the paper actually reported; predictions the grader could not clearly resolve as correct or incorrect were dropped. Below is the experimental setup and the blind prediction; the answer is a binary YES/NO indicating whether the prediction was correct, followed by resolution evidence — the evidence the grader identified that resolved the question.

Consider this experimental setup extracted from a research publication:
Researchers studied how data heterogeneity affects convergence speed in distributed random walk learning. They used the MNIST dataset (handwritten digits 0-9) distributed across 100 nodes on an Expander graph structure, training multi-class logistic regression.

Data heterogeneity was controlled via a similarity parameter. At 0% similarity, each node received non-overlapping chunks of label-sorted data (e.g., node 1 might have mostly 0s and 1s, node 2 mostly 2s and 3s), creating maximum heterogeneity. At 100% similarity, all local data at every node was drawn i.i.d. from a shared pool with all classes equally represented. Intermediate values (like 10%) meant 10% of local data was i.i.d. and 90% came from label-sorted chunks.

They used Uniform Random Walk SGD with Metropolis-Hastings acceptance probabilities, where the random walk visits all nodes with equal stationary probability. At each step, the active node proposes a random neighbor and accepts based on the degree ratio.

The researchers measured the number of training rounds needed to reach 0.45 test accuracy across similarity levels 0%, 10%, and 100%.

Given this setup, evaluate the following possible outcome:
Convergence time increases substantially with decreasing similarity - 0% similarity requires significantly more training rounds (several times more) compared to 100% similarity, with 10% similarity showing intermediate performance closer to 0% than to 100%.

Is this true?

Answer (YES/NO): NO